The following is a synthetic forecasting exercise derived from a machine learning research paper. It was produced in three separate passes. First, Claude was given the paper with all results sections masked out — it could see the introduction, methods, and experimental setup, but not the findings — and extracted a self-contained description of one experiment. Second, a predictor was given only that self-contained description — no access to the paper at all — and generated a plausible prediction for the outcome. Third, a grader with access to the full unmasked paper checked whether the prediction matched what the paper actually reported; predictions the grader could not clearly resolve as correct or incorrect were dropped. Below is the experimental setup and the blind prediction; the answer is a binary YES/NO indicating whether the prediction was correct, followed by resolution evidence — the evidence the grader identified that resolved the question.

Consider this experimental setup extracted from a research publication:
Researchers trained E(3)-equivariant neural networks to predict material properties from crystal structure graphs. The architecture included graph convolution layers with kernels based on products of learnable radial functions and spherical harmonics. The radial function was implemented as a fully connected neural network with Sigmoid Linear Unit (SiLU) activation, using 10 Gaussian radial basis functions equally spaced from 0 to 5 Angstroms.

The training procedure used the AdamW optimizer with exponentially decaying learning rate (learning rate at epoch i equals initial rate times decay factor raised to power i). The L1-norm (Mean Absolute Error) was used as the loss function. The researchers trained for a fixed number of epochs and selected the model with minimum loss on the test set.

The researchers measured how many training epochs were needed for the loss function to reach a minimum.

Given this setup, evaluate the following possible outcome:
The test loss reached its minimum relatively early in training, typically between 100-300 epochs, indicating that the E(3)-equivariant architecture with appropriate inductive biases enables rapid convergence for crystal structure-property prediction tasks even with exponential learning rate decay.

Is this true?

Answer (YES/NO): NO